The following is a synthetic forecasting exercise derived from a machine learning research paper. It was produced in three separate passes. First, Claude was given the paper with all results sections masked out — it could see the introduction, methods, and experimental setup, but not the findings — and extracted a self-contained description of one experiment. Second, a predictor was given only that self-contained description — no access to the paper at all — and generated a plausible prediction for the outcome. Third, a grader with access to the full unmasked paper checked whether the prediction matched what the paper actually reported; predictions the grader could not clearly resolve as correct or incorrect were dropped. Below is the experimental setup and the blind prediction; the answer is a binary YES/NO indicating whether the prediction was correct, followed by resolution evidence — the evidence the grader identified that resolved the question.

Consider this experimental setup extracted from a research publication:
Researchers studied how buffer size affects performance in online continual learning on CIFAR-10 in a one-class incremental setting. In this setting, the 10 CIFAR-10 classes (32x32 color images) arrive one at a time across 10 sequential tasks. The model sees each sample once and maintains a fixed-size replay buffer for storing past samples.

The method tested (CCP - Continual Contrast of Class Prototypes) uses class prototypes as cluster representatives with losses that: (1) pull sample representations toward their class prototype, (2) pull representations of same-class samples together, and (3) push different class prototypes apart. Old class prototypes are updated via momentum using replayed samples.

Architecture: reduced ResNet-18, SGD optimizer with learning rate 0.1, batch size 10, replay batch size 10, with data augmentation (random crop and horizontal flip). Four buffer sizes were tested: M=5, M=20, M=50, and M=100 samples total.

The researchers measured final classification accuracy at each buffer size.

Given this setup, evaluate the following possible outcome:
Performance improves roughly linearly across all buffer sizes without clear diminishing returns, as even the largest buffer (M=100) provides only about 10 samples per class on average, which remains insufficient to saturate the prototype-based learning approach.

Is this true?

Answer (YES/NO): NO